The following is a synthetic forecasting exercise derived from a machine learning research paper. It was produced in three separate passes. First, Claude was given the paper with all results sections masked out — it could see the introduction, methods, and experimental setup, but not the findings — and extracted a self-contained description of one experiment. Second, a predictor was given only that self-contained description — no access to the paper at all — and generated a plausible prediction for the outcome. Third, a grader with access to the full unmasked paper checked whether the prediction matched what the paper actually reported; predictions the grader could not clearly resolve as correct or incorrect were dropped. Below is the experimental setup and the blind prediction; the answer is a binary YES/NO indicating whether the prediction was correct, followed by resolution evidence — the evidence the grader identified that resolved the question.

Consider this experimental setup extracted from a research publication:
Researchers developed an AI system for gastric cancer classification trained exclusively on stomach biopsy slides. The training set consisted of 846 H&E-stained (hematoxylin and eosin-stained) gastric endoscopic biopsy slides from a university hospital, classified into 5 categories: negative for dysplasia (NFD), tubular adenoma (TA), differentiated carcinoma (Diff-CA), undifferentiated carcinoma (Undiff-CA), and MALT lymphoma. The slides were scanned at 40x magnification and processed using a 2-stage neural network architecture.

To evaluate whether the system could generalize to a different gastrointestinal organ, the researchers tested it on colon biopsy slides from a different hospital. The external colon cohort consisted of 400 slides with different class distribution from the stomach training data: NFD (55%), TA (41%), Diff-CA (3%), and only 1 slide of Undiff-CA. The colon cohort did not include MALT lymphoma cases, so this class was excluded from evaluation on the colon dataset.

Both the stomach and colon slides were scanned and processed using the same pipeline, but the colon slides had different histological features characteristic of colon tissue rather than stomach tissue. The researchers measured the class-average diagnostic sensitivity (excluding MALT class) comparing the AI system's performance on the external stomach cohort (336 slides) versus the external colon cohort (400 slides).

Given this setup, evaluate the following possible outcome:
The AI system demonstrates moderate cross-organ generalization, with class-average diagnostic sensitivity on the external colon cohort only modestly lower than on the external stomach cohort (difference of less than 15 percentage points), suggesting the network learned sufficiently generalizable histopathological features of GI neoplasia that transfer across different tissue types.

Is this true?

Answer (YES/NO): YES